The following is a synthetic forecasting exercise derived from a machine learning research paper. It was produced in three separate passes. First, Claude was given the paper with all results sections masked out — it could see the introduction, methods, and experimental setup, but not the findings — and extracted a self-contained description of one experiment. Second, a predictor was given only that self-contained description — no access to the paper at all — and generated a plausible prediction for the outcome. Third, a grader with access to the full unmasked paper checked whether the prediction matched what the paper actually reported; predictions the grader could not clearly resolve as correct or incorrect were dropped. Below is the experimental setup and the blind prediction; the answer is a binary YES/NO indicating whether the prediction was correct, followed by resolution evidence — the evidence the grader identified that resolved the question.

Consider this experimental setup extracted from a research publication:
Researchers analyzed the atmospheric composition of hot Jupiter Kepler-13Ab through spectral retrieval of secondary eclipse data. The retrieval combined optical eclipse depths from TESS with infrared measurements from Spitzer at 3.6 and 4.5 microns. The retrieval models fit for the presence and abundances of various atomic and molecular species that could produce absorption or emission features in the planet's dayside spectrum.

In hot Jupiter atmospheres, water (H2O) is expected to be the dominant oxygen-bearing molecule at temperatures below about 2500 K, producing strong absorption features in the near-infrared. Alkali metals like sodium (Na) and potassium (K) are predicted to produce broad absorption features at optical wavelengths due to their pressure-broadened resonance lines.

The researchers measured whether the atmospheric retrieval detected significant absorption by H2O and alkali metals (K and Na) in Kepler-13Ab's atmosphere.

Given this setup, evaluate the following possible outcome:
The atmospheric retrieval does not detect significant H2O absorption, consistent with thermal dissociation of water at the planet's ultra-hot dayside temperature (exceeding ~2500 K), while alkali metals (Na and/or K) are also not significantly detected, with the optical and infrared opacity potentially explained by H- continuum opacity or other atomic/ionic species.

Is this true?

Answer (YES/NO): NO